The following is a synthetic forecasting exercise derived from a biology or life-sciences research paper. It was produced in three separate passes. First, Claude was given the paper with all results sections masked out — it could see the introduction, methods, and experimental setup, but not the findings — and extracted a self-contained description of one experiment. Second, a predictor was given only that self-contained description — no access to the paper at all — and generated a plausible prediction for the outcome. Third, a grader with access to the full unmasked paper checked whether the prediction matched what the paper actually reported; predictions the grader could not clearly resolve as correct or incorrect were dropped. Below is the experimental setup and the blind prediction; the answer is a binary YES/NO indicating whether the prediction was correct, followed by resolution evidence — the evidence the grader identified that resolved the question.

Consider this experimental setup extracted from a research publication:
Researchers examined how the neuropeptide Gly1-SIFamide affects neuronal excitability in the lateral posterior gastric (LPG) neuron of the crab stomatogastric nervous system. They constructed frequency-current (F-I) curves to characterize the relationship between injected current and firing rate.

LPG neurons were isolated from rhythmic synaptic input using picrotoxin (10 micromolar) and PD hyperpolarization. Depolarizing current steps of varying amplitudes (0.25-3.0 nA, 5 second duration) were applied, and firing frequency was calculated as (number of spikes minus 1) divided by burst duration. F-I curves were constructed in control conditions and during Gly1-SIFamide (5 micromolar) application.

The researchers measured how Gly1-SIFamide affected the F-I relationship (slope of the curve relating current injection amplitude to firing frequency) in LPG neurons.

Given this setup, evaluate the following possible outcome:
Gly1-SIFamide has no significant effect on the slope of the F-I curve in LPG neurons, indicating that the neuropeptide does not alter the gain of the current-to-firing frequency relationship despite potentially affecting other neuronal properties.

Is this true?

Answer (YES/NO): NO